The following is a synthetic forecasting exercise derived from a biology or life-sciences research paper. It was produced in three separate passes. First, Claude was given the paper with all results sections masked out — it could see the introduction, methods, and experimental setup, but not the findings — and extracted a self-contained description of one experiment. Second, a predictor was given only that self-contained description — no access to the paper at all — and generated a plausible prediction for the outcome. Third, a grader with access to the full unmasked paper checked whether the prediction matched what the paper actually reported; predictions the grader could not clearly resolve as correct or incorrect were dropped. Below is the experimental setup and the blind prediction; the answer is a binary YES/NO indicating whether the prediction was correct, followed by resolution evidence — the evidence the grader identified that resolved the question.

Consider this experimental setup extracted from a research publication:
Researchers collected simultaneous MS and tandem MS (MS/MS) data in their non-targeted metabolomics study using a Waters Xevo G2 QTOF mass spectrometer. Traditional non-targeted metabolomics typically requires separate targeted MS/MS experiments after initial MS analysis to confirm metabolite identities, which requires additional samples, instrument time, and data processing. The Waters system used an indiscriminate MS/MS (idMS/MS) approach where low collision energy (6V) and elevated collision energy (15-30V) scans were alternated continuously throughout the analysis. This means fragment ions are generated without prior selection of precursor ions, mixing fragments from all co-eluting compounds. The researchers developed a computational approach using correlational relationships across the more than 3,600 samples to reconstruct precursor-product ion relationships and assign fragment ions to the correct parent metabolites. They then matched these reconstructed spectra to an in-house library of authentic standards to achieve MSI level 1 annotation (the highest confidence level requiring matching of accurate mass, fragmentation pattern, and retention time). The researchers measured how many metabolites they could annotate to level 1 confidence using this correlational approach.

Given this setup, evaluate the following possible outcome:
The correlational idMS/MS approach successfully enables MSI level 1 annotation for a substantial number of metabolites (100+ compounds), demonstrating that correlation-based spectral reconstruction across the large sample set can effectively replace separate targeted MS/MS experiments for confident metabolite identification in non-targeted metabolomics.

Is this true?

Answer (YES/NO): YES